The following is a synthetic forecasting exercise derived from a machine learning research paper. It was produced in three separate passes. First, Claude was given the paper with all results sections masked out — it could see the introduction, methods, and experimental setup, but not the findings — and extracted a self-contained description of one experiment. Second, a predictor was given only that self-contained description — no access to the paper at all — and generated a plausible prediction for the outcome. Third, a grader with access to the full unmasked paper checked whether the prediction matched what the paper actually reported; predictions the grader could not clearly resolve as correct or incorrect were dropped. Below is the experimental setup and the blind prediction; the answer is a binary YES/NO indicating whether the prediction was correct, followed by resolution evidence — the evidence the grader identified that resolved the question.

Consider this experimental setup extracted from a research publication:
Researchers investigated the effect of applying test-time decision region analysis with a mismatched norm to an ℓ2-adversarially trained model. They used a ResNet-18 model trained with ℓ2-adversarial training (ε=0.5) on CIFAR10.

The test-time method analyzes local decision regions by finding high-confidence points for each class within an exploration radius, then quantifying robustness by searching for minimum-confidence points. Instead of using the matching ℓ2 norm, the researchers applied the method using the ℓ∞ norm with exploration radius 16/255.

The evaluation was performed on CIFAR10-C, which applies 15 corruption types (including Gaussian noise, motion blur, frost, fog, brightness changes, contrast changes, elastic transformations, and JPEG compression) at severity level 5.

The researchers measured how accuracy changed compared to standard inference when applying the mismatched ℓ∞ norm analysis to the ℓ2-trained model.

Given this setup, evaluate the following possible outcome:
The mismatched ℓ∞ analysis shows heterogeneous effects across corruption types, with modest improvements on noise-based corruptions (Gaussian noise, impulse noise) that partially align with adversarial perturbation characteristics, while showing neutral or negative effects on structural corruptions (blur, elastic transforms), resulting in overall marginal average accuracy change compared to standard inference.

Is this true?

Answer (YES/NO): NO